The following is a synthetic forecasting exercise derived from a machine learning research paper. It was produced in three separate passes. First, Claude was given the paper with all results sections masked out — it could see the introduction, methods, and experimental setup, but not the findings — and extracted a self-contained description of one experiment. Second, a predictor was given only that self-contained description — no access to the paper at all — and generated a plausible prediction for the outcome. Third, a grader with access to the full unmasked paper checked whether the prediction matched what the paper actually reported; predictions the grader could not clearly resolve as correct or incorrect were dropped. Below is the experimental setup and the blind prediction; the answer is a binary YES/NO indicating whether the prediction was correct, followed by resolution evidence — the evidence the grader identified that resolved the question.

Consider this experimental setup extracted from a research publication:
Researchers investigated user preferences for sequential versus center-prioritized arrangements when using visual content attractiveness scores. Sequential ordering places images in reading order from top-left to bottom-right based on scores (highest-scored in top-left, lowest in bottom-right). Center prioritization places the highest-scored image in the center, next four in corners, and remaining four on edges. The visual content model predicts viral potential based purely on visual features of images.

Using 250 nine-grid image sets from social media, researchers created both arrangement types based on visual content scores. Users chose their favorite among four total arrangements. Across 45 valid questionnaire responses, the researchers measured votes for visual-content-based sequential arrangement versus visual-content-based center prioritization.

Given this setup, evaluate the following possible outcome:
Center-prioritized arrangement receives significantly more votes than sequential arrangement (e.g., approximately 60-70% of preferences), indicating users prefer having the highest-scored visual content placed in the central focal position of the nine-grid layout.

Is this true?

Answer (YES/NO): NO